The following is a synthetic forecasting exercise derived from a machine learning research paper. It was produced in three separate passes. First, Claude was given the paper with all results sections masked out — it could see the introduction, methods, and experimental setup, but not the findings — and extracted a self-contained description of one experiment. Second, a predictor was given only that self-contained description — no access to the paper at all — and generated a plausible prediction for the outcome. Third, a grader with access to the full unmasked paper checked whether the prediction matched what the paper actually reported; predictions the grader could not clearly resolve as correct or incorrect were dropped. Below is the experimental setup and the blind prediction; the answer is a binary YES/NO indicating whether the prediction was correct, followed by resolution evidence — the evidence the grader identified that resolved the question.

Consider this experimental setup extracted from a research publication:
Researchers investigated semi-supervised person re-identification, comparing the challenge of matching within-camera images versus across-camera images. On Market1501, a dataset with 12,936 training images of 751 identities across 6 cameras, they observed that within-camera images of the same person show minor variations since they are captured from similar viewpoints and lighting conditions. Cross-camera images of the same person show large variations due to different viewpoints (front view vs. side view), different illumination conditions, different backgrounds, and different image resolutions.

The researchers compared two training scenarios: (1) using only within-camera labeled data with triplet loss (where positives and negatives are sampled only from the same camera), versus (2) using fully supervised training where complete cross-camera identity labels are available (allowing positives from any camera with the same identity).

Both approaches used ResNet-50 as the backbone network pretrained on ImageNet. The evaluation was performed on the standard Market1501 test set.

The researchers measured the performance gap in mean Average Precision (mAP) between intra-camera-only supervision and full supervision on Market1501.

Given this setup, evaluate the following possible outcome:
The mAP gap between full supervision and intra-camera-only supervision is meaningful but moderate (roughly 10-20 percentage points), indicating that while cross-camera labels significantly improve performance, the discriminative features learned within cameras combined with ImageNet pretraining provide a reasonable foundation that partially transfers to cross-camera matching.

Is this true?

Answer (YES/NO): NO